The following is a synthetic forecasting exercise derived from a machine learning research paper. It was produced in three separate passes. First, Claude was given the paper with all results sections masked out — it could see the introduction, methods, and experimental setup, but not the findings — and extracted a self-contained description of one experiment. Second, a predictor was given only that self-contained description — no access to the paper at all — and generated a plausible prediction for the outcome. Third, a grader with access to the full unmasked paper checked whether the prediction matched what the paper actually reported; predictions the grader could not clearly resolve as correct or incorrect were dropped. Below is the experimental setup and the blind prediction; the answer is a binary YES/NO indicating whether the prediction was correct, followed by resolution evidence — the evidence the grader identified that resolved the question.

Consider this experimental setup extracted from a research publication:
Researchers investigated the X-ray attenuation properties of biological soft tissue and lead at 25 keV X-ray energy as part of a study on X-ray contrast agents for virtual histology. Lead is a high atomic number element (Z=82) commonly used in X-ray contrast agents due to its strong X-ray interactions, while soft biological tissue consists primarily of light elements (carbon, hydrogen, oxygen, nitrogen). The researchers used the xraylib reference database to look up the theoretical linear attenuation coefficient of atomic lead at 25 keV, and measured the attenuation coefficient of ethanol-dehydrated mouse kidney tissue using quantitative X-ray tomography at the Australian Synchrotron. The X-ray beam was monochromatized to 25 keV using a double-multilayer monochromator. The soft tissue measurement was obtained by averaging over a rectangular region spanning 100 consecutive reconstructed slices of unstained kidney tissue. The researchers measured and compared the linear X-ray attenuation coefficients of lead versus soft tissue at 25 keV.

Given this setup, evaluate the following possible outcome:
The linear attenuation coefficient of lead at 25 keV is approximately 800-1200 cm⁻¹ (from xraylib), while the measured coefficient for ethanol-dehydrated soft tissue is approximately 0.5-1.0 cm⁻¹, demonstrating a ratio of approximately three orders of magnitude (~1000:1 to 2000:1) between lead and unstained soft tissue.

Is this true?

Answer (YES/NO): NO